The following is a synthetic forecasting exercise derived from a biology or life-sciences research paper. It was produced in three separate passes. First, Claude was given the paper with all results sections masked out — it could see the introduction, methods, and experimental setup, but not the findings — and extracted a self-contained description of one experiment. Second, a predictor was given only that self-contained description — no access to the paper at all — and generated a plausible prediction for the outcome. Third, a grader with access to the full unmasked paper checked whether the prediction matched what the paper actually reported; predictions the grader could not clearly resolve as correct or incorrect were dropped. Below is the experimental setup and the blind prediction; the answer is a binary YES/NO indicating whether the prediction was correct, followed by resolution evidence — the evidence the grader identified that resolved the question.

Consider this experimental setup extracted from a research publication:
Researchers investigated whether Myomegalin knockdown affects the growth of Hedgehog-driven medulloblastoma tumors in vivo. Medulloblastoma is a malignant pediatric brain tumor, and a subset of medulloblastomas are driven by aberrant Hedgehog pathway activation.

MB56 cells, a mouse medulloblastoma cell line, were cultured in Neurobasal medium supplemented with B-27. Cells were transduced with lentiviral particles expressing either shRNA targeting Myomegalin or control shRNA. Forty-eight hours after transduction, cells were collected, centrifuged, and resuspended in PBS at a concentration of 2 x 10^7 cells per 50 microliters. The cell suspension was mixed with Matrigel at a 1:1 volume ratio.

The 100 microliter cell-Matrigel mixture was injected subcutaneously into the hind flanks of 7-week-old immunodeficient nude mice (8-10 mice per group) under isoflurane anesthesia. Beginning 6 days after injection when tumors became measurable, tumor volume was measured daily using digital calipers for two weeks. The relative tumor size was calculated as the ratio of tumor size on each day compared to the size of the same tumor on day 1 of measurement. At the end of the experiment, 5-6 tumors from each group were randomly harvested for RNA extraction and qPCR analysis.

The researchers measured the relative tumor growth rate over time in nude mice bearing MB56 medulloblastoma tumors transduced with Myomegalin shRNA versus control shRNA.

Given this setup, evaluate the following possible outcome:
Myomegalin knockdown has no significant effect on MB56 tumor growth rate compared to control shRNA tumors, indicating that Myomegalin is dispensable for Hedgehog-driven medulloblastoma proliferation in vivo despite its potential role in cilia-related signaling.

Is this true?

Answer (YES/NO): NO